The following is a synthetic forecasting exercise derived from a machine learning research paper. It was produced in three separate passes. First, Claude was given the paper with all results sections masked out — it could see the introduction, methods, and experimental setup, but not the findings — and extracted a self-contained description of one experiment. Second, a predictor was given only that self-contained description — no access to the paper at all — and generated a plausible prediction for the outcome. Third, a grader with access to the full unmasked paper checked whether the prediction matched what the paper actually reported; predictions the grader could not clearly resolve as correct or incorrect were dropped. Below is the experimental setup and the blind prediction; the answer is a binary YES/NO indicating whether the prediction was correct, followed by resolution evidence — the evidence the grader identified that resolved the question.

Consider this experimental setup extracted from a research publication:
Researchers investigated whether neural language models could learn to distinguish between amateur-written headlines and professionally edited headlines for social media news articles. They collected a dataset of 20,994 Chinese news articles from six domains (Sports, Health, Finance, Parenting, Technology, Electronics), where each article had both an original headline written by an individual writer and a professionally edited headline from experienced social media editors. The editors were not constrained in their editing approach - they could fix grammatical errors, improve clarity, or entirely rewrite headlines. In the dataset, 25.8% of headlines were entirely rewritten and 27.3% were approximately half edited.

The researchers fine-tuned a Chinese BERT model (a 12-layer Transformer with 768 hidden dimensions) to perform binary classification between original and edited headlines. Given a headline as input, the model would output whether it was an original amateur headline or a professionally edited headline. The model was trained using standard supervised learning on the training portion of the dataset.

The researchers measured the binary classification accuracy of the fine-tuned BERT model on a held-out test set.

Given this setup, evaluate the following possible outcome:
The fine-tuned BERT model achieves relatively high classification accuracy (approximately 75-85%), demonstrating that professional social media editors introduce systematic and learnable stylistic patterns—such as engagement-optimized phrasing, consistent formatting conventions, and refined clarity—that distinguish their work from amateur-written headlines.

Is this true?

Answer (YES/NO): NO